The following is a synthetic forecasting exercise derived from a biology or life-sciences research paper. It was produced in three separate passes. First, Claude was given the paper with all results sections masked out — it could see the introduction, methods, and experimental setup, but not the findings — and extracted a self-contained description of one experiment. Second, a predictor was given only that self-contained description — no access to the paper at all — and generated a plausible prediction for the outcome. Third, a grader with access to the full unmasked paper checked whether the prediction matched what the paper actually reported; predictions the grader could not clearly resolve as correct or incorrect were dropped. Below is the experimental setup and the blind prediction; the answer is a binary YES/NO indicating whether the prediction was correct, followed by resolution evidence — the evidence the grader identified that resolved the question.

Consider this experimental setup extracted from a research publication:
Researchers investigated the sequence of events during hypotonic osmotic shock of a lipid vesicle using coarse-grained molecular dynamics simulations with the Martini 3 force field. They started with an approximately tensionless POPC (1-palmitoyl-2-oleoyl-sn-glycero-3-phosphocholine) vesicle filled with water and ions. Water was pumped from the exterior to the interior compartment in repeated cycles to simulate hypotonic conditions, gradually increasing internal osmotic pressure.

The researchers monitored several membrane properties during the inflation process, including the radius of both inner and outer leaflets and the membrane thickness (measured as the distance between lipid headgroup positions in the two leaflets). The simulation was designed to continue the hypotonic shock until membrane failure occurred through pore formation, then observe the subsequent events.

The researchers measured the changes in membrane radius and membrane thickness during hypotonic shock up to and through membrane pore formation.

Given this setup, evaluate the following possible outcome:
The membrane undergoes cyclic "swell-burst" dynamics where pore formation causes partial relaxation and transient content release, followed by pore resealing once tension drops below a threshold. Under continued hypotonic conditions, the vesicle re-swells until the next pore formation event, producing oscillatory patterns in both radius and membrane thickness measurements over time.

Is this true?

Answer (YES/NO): NO